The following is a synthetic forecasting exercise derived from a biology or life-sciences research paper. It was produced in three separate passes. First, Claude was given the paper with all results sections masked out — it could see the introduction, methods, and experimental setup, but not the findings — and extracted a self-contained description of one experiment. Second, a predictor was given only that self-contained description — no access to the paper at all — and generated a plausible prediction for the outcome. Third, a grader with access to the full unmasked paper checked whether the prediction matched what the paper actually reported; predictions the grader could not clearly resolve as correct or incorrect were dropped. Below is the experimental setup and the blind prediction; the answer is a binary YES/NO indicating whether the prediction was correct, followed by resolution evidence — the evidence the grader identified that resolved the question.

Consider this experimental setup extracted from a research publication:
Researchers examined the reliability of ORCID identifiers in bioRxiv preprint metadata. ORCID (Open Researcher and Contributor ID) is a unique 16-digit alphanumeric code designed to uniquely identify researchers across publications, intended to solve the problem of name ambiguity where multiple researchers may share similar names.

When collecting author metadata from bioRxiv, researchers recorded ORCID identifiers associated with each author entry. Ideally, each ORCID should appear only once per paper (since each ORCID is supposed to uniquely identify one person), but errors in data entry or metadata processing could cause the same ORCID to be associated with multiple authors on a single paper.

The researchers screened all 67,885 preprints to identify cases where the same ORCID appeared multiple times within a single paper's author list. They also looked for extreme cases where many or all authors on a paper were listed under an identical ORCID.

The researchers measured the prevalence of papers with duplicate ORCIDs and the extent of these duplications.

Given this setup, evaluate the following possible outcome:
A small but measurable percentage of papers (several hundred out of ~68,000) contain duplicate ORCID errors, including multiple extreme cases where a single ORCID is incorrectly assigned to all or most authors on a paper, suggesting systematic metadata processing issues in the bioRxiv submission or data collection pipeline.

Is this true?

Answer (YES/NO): YES